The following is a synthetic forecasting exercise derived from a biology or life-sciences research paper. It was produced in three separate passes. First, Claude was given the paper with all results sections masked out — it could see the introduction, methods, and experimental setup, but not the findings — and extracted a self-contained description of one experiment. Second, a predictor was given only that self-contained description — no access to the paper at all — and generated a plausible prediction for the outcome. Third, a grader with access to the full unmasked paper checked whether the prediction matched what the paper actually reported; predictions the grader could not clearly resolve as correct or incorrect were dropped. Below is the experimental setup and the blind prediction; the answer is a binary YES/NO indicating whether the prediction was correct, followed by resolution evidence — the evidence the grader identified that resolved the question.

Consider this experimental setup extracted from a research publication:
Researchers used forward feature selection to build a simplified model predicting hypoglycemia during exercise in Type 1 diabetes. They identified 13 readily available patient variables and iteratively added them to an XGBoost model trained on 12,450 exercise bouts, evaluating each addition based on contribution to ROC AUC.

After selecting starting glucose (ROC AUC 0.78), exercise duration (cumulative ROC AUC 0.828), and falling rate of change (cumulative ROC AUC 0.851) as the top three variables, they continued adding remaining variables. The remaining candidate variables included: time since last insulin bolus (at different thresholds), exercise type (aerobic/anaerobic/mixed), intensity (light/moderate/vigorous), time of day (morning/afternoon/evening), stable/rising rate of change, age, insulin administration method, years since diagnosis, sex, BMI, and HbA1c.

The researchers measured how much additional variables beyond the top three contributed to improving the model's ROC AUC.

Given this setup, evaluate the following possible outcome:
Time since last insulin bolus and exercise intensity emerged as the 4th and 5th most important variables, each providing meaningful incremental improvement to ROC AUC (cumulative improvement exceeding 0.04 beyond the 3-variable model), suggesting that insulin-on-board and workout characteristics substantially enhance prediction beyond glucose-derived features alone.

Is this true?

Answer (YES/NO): NO